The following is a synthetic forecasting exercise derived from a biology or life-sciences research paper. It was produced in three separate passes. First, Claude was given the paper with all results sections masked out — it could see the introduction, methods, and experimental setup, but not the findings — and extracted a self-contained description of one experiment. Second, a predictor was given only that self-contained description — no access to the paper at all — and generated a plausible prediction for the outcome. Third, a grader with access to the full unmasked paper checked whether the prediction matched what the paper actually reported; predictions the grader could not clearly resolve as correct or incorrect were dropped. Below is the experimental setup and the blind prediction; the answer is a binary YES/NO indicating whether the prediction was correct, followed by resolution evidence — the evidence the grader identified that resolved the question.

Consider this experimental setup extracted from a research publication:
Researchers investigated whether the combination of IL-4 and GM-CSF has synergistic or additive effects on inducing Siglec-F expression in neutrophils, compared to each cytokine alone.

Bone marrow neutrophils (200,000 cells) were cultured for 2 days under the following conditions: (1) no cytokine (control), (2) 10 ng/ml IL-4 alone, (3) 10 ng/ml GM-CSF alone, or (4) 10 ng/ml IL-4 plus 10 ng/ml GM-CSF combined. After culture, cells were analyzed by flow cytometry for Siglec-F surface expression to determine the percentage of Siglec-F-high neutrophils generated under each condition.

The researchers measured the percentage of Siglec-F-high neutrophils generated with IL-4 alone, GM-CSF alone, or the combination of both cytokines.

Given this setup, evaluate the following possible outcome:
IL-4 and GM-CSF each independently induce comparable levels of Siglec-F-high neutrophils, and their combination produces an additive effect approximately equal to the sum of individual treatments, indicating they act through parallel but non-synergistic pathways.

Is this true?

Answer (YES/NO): NO